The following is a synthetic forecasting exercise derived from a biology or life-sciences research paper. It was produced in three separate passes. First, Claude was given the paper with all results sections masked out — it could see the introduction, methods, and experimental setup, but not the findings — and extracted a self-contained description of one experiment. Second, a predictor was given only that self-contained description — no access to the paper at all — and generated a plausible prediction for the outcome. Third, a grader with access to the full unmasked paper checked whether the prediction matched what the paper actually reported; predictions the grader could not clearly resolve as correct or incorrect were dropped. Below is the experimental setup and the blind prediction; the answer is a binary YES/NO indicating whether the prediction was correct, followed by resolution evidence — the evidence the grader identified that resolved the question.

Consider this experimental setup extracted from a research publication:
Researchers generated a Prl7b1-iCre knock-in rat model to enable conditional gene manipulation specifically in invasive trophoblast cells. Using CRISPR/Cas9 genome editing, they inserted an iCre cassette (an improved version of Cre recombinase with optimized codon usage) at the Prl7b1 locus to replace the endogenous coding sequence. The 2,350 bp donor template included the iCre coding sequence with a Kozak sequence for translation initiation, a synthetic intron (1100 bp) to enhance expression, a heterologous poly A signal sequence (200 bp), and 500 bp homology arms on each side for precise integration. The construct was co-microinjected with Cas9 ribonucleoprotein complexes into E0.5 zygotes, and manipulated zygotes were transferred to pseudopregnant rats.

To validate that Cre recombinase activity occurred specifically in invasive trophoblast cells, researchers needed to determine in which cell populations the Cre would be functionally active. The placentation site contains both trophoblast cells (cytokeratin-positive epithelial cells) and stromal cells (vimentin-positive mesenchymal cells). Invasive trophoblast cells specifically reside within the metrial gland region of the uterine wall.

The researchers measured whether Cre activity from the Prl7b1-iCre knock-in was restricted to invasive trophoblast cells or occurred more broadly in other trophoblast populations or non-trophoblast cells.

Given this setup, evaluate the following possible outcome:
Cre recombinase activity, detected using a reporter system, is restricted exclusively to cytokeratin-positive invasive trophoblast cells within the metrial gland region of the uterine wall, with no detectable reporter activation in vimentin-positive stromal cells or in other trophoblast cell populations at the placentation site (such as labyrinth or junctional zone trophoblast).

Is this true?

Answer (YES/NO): NO